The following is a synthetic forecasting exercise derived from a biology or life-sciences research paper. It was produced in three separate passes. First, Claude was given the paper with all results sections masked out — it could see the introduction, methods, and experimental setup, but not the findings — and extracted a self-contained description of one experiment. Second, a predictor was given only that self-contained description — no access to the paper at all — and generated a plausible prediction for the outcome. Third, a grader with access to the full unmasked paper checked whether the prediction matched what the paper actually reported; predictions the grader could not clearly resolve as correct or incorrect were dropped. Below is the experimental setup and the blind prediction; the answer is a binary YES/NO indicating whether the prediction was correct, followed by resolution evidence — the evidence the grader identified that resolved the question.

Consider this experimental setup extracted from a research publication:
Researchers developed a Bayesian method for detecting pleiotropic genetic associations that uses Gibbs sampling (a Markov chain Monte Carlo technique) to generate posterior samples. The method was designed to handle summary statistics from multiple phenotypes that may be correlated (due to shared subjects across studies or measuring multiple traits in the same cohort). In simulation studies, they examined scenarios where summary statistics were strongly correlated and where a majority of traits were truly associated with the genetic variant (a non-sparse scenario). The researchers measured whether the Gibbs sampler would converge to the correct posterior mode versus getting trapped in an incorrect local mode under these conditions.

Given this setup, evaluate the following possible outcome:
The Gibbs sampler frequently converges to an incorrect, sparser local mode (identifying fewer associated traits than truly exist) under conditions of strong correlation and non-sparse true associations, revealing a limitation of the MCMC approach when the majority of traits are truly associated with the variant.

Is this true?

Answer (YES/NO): NO